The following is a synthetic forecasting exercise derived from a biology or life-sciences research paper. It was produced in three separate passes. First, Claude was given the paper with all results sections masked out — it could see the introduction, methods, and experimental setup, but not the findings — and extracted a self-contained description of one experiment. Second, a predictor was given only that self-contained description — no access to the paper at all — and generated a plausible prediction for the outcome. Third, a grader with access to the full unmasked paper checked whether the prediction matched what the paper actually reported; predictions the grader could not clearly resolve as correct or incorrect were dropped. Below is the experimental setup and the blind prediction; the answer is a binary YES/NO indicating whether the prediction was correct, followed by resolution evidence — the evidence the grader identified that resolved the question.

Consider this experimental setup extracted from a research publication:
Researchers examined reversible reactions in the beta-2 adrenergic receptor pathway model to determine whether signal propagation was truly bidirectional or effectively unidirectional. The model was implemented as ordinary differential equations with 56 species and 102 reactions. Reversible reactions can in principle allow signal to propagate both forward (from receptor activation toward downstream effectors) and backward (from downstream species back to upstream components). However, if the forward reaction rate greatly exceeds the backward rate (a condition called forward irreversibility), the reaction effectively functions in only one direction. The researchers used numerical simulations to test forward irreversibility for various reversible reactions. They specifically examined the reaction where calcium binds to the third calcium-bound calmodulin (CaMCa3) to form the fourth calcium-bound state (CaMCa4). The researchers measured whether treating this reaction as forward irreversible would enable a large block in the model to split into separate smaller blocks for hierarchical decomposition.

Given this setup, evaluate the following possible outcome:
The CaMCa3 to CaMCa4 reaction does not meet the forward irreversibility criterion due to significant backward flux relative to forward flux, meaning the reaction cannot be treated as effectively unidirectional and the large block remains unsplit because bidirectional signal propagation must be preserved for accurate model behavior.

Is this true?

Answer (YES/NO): NO